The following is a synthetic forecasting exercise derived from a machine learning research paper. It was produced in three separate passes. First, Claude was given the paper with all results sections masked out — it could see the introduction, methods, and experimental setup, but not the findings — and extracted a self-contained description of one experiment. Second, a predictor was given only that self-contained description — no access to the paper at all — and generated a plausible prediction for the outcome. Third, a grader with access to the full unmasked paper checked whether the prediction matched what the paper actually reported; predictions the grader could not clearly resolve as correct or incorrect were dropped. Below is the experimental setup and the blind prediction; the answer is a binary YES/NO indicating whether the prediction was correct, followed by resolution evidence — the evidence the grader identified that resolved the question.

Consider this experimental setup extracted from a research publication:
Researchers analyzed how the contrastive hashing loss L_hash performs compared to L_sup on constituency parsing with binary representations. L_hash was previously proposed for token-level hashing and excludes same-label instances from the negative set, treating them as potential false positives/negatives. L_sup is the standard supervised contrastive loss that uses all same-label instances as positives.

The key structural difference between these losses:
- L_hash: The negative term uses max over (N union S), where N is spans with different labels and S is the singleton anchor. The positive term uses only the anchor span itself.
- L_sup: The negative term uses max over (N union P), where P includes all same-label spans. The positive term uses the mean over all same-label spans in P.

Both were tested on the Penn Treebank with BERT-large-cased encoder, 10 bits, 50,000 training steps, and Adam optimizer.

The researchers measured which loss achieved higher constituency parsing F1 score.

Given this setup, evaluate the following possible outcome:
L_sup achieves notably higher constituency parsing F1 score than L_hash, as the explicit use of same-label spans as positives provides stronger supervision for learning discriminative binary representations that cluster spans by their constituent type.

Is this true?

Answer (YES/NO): YES